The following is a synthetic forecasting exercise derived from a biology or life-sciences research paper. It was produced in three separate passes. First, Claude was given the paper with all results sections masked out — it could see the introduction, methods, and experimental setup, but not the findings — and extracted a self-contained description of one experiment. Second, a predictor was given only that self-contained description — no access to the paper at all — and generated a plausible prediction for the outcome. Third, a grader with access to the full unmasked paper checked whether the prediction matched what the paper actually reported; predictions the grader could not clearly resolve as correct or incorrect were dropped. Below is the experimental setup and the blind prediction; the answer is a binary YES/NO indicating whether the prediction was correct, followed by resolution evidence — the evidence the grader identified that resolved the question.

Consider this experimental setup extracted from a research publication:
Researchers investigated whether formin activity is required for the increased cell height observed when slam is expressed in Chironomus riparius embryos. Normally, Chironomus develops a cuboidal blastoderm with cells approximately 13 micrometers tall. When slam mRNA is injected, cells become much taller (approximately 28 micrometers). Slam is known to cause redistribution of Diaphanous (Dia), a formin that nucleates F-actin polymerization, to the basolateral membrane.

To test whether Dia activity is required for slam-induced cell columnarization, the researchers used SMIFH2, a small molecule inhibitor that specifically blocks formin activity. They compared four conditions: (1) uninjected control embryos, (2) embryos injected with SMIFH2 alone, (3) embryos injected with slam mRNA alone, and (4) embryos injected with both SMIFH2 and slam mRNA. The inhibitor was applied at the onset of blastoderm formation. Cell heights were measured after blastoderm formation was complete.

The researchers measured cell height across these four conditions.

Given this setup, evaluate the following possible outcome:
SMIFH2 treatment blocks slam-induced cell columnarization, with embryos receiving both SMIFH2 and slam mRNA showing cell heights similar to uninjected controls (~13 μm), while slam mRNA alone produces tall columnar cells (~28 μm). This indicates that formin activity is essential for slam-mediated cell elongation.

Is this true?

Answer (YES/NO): YES